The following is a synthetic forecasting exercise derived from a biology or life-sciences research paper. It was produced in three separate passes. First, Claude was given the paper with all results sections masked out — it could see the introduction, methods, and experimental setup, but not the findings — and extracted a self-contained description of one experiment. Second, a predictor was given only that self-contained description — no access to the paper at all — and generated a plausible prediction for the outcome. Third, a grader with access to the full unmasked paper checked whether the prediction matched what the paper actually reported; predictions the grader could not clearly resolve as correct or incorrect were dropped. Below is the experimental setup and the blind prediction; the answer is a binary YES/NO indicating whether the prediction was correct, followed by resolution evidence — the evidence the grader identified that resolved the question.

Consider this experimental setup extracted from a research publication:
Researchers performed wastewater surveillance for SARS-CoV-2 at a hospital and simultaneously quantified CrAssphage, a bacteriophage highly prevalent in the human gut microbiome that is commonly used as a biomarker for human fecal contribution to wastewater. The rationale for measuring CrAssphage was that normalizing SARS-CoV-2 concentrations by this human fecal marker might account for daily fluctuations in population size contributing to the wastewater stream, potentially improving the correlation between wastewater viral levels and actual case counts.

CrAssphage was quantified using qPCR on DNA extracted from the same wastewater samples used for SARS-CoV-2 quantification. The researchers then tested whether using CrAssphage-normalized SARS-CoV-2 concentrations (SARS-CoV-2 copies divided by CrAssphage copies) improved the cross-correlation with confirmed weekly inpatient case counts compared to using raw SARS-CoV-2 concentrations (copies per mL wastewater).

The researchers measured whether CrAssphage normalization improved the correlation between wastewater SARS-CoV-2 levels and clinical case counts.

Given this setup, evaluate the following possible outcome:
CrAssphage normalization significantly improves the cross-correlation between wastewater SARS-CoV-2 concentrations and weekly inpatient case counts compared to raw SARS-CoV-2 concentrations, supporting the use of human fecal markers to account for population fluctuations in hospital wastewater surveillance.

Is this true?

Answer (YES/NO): NO